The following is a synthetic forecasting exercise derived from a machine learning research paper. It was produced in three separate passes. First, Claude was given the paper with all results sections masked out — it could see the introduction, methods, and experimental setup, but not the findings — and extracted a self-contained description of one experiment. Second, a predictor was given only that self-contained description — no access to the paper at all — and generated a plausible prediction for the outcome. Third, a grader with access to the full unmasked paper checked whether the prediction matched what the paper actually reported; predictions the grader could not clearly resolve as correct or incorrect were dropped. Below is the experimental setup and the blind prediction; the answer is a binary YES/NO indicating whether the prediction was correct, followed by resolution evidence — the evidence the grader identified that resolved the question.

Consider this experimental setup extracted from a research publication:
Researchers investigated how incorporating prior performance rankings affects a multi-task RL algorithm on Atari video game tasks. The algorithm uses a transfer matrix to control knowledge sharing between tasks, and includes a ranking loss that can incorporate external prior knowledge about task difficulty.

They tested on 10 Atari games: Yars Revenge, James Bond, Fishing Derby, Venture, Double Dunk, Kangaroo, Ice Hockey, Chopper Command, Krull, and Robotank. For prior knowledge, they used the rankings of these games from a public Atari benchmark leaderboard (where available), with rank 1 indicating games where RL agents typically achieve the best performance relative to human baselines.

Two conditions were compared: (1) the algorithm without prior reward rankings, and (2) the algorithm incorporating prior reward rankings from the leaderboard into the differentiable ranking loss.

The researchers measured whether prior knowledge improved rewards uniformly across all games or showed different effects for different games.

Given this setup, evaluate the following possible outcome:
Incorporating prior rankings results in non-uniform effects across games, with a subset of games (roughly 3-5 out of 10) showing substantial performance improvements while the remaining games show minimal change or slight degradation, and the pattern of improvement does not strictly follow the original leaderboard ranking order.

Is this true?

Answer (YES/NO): NO